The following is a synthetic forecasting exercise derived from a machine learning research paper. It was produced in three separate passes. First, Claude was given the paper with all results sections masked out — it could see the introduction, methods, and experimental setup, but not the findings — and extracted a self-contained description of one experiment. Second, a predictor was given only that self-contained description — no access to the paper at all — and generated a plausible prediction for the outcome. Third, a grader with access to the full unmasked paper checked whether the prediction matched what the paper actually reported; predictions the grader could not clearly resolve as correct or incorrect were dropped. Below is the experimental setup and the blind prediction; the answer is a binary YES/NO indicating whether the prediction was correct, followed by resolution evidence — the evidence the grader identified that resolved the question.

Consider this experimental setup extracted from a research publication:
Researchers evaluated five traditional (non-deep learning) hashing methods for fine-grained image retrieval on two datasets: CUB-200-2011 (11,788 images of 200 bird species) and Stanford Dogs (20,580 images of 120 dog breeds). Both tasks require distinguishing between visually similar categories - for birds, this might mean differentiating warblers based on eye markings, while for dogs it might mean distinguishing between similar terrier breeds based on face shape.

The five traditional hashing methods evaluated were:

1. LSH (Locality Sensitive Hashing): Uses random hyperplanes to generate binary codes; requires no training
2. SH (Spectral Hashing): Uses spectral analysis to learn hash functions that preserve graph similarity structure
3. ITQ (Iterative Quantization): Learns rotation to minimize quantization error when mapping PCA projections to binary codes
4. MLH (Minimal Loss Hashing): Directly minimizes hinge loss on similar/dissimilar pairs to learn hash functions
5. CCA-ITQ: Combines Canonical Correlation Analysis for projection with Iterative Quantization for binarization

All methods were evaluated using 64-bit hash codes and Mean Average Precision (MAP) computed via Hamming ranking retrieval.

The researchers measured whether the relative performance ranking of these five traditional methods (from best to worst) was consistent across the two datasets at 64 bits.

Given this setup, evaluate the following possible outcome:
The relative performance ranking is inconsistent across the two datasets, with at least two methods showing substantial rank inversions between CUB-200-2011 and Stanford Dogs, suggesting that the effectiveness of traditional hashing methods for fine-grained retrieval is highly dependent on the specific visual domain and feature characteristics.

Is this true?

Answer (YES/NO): NO